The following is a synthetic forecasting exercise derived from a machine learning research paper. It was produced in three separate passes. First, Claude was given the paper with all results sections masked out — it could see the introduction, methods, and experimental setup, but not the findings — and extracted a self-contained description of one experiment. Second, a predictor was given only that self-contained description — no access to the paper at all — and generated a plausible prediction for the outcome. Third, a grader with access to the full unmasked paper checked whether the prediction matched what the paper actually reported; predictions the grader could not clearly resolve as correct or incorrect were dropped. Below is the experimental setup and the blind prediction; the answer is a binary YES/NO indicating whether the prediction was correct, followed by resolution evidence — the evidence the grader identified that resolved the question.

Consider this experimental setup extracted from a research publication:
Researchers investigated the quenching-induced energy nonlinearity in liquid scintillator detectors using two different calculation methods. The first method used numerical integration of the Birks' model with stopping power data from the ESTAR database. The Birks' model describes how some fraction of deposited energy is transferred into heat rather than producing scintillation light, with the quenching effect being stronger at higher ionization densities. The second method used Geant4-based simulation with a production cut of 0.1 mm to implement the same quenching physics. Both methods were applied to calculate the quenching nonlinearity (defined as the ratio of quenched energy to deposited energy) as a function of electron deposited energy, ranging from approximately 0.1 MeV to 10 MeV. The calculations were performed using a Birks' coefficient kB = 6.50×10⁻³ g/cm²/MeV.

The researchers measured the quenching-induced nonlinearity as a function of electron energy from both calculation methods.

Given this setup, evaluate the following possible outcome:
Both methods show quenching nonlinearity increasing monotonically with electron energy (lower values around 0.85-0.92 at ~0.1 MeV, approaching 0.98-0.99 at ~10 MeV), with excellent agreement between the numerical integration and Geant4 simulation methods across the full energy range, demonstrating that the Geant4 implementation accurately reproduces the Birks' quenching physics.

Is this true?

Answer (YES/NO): NO